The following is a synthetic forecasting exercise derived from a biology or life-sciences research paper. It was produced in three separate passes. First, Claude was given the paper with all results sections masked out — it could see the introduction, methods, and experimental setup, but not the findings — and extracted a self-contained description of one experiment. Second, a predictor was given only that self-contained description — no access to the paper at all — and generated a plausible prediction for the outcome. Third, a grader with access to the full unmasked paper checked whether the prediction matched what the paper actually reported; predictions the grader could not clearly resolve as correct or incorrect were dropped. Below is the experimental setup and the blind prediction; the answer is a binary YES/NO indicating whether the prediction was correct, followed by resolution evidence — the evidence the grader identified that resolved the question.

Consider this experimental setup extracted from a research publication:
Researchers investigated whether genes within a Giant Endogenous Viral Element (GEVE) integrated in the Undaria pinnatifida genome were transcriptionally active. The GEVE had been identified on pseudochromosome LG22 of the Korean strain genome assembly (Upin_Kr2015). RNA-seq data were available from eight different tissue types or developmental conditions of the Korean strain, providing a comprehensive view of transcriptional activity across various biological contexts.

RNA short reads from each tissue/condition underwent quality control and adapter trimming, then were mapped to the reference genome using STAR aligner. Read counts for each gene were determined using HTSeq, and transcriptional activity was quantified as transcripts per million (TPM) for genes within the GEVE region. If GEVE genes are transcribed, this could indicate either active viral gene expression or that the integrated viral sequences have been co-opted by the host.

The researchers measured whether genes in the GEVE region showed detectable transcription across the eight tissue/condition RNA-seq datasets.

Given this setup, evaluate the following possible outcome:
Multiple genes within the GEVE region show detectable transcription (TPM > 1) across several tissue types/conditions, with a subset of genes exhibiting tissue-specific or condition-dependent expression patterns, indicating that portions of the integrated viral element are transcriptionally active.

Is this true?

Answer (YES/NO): YES